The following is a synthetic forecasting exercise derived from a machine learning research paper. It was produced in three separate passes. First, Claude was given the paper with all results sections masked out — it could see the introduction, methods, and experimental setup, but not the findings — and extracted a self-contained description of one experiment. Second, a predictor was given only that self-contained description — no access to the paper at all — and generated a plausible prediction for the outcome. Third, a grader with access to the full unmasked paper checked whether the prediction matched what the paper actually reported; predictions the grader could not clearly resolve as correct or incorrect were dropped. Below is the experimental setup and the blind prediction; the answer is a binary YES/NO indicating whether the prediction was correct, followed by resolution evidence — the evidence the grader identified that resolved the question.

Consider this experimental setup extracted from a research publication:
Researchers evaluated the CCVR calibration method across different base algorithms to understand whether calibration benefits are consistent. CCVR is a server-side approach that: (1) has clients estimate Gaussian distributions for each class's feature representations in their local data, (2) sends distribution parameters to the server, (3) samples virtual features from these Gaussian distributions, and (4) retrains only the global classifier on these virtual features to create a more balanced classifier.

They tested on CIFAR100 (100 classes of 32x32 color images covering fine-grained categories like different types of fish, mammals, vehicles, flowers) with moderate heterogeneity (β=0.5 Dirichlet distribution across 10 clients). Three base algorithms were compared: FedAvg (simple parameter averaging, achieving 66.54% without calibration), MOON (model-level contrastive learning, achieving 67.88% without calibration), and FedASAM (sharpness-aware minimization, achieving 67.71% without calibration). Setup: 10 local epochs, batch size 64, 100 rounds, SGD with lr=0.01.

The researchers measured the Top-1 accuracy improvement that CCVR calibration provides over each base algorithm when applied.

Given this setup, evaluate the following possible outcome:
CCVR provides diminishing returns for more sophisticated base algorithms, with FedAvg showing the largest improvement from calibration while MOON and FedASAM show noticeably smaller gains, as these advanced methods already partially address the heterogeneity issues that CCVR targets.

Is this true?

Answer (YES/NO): YES